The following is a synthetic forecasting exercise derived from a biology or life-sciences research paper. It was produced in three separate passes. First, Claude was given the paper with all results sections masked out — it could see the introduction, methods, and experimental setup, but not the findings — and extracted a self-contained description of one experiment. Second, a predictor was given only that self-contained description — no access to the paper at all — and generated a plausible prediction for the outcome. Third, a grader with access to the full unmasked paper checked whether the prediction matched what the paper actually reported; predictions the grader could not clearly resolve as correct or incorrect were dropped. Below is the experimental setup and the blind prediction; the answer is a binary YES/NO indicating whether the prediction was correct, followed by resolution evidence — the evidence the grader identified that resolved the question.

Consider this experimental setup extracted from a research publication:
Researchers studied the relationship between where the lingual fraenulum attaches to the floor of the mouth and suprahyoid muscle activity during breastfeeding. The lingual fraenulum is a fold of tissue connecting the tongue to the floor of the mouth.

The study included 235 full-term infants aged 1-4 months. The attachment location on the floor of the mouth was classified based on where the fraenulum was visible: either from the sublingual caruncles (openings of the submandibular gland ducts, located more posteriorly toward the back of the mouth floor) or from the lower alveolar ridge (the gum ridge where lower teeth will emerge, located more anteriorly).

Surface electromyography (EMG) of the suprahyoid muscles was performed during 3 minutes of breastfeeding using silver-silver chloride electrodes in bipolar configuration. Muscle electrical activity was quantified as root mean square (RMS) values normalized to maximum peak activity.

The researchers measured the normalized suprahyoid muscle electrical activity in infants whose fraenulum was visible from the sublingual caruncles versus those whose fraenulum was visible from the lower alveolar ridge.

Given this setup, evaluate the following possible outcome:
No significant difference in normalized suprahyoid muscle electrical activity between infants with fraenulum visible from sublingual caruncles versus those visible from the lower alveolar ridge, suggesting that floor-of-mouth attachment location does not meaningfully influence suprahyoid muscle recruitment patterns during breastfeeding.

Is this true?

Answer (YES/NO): NO